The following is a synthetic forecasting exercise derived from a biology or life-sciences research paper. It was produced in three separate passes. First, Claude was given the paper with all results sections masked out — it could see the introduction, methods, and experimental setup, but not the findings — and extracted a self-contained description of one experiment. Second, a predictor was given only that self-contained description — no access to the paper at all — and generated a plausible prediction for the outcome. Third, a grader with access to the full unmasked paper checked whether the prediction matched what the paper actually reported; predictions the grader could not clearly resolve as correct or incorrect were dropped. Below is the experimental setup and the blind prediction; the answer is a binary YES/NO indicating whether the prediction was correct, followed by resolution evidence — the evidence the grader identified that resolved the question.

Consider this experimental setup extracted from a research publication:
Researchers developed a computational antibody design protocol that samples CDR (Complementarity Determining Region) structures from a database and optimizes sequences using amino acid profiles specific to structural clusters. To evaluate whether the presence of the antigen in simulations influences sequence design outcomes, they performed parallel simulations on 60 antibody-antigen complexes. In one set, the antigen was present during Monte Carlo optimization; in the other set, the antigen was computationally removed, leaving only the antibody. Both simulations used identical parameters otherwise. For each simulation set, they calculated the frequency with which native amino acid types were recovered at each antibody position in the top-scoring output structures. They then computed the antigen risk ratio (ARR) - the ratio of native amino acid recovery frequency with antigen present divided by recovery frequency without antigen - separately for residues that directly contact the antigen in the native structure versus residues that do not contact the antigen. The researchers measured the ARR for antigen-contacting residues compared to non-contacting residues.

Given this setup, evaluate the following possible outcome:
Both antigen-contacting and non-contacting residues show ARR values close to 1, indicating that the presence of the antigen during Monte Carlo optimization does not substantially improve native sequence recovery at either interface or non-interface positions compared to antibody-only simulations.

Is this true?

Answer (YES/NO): NO